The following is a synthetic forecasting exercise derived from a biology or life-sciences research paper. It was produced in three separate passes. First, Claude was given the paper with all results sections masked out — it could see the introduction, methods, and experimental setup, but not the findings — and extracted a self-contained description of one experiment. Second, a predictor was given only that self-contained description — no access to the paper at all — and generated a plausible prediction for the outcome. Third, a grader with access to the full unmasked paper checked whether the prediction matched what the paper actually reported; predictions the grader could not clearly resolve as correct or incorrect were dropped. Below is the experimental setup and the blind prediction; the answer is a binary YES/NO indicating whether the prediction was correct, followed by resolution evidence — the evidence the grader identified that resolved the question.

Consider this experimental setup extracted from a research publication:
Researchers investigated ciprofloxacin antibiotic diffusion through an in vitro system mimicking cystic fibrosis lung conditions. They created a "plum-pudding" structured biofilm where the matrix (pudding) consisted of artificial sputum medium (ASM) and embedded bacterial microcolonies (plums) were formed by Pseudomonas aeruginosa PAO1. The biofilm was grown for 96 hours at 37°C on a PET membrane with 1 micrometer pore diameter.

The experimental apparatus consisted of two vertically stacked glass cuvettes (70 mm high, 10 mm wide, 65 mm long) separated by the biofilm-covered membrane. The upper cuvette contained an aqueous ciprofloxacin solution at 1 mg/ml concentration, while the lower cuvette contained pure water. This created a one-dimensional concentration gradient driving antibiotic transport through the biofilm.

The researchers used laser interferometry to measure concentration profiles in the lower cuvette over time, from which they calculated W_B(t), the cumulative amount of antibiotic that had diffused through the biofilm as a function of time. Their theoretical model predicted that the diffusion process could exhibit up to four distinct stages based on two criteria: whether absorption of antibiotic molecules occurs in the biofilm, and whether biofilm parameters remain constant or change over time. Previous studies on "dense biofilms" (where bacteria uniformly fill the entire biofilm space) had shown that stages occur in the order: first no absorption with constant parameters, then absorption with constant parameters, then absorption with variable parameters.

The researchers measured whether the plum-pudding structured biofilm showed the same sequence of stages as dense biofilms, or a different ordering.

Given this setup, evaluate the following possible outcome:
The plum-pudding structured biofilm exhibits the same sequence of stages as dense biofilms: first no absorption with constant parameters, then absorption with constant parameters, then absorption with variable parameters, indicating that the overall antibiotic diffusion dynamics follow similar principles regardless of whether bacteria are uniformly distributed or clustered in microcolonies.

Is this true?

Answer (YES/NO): NO